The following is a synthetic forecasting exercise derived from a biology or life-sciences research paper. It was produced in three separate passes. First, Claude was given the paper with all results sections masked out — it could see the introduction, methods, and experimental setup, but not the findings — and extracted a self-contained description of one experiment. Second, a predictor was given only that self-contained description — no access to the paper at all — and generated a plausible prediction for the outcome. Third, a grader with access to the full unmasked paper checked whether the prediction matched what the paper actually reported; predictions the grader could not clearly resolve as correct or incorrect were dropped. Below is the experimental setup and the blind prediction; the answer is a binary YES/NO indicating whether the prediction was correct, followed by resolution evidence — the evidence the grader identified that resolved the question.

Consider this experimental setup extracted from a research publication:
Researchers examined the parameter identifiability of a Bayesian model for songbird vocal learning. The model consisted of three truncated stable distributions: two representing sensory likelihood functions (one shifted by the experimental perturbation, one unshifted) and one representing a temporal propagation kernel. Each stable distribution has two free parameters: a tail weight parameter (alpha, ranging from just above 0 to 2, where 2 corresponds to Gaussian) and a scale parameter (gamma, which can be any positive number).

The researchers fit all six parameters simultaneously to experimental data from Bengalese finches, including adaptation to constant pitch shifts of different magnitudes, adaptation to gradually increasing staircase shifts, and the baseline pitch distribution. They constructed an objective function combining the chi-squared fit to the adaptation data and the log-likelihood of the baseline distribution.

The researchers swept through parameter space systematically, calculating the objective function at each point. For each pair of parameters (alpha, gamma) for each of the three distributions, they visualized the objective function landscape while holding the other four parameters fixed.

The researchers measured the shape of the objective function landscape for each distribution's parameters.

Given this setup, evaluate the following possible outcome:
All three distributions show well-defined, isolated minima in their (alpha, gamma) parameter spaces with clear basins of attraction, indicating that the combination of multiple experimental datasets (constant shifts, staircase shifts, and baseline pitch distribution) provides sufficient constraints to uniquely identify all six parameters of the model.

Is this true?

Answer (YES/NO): NO